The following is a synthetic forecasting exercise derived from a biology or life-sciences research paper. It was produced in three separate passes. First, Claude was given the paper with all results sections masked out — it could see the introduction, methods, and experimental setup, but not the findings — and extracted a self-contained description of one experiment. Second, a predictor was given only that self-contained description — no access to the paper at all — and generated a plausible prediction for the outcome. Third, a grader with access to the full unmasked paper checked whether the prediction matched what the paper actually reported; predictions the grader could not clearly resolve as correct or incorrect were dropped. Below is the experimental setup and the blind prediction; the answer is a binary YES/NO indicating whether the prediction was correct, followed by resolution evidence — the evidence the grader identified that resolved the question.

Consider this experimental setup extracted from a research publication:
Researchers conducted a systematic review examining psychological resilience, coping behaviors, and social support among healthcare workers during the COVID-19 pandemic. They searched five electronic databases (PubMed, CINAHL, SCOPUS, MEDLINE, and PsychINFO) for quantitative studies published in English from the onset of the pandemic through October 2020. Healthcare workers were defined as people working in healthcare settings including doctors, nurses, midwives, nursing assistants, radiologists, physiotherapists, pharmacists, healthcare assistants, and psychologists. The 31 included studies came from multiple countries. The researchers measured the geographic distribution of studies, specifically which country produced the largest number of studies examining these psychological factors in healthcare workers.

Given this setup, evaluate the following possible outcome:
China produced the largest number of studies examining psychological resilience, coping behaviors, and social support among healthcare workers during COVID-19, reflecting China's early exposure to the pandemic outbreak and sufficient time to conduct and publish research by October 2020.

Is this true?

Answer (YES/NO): YES